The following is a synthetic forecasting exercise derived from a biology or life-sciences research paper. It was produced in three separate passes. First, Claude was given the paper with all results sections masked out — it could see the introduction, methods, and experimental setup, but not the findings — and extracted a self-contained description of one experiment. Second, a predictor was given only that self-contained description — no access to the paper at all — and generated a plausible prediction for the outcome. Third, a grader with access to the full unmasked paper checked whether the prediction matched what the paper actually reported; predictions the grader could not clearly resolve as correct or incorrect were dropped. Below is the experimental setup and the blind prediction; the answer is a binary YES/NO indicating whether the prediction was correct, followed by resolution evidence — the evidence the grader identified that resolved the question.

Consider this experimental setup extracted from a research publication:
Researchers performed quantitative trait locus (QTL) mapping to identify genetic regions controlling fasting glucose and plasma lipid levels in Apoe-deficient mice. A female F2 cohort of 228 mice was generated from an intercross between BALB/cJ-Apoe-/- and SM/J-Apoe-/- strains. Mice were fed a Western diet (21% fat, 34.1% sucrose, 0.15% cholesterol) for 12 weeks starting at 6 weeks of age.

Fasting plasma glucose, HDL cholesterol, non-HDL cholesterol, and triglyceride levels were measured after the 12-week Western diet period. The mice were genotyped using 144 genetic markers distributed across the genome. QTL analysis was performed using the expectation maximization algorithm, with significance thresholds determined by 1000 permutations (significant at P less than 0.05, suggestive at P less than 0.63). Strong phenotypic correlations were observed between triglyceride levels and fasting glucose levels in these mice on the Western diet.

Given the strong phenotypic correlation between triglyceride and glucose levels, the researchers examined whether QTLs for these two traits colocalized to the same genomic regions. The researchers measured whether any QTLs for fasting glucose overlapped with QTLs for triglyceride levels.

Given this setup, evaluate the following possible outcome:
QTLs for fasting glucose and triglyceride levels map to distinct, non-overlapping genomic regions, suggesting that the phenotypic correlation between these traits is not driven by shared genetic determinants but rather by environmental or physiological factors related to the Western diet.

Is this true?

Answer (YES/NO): NO